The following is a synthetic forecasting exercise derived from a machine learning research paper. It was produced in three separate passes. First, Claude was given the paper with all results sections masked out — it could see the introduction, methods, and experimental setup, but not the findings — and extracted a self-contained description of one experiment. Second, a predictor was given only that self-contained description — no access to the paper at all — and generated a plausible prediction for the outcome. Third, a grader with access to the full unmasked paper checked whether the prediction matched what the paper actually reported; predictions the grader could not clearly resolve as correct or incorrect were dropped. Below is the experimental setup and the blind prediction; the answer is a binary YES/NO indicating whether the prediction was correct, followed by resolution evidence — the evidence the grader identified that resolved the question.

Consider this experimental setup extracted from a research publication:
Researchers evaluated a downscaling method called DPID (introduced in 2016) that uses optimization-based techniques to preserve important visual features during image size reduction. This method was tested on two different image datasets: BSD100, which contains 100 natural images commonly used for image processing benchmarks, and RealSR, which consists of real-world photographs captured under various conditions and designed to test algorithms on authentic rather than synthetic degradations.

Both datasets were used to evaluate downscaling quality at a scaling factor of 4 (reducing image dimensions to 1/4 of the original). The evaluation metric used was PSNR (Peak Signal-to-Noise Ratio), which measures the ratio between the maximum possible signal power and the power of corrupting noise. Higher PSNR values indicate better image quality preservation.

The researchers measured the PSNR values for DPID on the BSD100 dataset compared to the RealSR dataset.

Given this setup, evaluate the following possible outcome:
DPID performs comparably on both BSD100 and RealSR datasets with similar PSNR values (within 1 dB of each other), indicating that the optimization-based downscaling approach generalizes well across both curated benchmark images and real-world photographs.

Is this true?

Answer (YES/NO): NO